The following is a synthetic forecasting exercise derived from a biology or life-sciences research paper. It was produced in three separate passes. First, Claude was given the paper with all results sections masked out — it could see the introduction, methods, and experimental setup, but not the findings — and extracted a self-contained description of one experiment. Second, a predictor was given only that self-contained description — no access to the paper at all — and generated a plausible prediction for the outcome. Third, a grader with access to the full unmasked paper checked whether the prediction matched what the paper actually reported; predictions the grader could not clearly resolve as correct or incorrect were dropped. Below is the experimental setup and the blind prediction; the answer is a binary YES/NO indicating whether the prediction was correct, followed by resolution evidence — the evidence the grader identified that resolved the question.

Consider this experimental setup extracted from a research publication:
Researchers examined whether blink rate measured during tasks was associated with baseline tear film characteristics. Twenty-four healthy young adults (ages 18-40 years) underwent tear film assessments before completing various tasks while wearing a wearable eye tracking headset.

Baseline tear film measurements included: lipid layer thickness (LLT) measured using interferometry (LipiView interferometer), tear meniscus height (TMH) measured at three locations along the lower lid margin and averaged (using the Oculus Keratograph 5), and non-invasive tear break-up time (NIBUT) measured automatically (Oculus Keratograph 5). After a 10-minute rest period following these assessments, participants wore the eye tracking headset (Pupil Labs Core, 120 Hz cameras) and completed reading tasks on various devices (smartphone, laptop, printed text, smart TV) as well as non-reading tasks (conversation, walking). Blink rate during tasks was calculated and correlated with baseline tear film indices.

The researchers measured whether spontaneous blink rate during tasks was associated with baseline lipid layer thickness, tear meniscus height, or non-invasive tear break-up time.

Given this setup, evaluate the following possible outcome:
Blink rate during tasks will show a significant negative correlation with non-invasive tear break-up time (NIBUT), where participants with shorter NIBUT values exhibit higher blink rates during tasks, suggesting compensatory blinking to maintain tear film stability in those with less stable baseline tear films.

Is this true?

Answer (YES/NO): NO